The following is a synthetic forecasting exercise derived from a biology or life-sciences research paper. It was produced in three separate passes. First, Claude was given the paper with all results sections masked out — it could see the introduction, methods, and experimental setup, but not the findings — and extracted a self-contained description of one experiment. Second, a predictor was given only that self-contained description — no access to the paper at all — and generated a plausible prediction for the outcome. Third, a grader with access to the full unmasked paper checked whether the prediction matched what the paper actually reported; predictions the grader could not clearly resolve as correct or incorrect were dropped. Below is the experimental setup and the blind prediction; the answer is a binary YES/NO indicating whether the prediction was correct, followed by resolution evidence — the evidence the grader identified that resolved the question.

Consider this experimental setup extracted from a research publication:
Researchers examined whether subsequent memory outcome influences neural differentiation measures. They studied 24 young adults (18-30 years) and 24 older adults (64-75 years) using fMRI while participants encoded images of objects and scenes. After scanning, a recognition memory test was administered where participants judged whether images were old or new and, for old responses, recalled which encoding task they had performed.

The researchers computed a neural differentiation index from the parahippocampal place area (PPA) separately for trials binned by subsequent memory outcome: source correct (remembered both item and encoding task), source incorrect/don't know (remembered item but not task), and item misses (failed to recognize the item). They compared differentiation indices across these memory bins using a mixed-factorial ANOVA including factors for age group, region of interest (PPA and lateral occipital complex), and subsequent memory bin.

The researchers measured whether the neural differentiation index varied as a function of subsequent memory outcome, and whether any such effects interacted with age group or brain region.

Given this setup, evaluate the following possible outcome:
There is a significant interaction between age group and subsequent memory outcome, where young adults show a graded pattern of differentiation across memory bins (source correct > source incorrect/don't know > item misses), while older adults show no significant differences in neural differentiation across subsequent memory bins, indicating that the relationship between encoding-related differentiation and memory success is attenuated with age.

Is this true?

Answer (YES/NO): NO